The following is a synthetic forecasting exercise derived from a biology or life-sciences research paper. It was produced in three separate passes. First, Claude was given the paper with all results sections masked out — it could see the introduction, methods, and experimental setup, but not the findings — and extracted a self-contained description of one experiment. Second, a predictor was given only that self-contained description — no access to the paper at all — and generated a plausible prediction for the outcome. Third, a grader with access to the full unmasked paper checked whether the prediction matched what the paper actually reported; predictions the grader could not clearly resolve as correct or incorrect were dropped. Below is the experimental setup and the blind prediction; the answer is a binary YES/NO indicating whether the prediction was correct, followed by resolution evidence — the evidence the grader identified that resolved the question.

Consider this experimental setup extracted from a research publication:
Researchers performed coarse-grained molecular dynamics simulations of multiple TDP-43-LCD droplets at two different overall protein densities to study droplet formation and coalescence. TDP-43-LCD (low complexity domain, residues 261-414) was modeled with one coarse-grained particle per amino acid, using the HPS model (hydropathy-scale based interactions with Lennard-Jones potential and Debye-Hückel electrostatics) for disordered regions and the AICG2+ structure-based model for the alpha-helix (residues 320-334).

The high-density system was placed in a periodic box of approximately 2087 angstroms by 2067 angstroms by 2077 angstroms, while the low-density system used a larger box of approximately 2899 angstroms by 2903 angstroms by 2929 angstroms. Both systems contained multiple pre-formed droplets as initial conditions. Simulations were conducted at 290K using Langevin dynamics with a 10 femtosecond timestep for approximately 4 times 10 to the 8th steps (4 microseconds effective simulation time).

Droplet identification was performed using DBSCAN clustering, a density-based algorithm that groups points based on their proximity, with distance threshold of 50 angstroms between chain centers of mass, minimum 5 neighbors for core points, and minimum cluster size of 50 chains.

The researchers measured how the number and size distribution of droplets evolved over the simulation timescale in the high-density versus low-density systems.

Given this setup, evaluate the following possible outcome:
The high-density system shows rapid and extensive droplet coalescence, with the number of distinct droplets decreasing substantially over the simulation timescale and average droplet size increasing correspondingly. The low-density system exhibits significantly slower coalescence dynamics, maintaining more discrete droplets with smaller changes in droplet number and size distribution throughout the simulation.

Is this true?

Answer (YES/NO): YES